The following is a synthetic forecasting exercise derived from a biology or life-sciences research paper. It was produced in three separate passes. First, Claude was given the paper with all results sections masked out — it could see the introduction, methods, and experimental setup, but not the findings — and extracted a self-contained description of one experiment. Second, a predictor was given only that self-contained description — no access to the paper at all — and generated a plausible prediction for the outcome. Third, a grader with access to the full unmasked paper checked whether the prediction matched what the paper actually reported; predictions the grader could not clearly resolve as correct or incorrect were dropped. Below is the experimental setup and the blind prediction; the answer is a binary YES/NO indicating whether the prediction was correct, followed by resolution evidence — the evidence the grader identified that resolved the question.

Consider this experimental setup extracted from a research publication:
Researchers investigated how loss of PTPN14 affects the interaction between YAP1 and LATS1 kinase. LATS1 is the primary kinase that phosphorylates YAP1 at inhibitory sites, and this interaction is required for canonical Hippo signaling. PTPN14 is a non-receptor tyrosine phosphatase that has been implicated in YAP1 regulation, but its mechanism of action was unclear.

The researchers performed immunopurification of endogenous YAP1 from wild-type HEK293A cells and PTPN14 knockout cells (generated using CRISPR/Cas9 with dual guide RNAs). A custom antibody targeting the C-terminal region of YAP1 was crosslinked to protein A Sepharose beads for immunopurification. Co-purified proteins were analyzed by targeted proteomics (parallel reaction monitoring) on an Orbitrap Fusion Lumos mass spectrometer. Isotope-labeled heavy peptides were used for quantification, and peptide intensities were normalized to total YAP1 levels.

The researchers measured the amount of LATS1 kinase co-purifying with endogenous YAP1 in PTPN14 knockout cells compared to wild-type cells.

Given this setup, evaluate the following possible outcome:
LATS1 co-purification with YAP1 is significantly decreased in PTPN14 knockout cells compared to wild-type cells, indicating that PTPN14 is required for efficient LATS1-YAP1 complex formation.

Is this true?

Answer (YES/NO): YES